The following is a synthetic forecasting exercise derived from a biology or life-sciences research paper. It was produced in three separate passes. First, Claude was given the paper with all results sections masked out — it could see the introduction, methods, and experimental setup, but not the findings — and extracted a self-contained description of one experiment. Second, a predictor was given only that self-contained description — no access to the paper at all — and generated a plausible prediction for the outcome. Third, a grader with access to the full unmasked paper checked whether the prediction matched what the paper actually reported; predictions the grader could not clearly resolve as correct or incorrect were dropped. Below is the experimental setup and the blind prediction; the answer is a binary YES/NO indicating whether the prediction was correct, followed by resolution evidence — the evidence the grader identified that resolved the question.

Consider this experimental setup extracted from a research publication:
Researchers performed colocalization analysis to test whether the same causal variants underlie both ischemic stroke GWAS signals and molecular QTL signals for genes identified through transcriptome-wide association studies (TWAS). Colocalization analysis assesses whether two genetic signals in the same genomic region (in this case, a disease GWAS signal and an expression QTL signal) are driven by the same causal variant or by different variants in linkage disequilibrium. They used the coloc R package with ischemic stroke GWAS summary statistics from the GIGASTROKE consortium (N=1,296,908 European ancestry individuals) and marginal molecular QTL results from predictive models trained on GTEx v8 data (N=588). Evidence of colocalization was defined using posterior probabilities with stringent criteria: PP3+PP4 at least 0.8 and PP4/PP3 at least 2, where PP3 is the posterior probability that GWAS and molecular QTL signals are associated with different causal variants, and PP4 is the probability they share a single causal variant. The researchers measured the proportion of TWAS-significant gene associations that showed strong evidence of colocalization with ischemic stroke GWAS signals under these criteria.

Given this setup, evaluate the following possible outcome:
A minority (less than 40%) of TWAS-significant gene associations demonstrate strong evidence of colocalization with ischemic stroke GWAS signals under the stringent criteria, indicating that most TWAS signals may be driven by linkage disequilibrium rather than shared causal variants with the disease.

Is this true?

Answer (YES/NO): NO